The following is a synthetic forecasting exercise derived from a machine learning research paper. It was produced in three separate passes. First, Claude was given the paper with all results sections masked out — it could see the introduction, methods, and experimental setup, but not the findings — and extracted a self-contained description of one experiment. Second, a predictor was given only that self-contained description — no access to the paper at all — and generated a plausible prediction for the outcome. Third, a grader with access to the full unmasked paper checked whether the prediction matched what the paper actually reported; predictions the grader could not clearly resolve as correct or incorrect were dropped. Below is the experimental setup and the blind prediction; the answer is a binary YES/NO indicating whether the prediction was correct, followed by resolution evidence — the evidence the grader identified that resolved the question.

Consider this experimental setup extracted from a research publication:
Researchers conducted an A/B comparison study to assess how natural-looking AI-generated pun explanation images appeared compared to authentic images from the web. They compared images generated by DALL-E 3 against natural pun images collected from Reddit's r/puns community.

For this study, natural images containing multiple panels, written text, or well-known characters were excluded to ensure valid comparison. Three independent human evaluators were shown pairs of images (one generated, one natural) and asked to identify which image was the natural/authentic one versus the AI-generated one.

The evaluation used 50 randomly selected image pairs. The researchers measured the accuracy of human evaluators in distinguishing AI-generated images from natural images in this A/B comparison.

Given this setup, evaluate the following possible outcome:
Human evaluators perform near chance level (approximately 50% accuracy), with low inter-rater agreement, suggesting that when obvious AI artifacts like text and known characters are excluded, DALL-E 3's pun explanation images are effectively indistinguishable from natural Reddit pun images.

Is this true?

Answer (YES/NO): NO